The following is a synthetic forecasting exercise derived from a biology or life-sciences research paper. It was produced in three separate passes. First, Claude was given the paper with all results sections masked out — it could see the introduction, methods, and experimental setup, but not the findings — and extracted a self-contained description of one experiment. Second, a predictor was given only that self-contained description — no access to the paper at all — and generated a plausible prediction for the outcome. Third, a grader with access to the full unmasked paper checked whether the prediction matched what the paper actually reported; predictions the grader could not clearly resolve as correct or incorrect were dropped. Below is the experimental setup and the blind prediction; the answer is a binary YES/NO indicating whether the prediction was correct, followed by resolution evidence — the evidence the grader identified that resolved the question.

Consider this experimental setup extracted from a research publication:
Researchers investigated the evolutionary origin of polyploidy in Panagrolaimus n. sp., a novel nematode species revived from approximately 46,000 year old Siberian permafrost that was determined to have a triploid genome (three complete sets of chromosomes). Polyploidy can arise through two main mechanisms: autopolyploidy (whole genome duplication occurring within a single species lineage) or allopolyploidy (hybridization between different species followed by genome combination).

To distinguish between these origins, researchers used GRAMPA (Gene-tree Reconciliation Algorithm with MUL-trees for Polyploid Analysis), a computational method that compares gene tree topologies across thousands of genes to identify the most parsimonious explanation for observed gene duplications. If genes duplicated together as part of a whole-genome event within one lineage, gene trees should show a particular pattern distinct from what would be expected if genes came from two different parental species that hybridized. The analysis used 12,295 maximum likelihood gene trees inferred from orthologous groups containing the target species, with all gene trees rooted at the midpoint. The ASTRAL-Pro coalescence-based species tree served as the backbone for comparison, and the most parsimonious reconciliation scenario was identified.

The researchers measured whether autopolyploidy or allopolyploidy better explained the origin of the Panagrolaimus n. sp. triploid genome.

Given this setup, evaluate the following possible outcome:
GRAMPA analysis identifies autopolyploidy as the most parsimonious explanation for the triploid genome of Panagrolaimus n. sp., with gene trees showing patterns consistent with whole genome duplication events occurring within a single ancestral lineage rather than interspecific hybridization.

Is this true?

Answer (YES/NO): NO